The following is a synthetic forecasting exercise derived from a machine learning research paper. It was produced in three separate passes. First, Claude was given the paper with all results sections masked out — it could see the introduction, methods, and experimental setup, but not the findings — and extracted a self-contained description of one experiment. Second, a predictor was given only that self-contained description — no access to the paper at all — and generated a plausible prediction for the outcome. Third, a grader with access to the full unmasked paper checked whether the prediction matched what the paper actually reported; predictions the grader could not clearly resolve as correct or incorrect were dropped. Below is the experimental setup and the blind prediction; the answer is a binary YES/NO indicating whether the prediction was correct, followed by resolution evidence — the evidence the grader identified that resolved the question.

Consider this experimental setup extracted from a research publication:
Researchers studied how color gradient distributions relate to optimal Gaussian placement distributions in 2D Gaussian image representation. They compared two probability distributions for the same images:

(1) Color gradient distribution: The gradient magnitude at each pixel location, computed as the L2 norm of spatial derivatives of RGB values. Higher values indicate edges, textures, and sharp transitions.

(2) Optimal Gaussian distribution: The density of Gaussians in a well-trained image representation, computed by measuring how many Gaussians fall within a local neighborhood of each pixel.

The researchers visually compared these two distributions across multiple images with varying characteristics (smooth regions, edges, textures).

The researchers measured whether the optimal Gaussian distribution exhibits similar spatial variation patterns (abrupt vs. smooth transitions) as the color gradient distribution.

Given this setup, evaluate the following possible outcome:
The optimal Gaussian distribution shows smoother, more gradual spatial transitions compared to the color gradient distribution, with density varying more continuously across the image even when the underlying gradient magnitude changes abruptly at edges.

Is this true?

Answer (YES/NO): YES